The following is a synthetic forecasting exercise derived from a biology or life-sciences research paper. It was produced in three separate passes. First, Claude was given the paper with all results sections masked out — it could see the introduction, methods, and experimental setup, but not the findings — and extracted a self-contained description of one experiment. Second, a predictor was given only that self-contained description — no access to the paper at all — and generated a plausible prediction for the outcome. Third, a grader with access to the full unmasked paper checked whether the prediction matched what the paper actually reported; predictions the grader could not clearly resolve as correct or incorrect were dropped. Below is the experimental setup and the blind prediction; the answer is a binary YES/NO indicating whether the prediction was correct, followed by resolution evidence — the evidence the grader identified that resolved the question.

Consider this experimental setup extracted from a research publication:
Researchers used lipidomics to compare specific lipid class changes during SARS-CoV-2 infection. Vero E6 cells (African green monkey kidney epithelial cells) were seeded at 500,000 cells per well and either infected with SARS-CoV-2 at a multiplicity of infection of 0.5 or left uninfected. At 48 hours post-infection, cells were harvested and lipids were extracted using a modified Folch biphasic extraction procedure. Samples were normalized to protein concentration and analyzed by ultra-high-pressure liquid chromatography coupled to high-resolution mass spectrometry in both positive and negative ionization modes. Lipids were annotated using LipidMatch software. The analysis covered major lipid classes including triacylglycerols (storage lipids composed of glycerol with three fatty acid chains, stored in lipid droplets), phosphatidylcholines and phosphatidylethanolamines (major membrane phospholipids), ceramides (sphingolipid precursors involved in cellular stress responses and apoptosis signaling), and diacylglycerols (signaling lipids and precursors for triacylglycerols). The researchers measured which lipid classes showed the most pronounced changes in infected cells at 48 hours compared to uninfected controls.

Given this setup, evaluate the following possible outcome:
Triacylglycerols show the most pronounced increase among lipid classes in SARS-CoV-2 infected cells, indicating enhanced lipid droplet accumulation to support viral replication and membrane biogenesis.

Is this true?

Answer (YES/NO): NO